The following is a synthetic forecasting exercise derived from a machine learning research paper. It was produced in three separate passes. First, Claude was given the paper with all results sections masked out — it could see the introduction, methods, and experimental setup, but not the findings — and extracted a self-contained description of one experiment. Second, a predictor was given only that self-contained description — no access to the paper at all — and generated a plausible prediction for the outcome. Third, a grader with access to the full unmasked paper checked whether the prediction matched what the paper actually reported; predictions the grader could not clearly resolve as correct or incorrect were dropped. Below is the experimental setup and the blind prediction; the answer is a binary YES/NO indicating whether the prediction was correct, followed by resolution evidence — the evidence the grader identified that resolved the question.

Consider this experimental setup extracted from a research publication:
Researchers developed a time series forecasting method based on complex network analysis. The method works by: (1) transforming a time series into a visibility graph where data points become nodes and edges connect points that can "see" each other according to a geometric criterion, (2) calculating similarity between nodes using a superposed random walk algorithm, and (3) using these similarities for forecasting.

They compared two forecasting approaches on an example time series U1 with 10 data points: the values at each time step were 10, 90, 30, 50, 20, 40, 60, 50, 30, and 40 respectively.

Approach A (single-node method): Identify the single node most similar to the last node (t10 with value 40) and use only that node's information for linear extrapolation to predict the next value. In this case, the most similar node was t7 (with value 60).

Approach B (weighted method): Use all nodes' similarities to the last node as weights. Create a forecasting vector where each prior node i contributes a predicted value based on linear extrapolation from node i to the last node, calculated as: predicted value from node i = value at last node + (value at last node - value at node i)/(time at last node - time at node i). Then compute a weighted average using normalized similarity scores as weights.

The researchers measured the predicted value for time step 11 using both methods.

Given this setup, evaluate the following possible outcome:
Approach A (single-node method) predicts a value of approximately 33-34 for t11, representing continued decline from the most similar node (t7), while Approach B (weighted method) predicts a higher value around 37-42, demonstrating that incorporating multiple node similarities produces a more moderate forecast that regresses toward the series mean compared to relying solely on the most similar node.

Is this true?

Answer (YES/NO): YES